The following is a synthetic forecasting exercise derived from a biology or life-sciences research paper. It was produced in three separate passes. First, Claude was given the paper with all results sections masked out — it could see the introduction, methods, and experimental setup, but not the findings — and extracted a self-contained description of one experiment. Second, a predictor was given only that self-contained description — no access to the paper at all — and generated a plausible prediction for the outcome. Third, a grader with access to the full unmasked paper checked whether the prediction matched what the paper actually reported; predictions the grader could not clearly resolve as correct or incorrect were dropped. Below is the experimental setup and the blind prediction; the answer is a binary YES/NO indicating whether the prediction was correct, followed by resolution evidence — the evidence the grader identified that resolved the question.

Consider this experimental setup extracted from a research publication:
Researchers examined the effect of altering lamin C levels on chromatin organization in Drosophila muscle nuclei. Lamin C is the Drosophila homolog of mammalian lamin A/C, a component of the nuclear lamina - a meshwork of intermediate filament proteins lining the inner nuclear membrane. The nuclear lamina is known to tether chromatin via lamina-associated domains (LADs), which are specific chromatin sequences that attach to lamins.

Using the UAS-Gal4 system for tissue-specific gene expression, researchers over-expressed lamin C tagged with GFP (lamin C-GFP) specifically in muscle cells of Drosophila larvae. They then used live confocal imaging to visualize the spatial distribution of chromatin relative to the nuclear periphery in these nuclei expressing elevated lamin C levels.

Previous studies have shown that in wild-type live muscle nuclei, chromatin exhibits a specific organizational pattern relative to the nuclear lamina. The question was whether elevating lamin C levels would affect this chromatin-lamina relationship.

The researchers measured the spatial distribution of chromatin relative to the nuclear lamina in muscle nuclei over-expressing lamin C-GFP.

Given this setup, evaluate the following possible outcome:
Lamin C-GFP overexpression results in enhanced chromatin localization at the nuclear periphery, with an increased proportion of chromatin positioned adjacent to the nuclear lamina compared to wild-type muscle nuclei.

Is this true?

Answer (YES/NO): NO